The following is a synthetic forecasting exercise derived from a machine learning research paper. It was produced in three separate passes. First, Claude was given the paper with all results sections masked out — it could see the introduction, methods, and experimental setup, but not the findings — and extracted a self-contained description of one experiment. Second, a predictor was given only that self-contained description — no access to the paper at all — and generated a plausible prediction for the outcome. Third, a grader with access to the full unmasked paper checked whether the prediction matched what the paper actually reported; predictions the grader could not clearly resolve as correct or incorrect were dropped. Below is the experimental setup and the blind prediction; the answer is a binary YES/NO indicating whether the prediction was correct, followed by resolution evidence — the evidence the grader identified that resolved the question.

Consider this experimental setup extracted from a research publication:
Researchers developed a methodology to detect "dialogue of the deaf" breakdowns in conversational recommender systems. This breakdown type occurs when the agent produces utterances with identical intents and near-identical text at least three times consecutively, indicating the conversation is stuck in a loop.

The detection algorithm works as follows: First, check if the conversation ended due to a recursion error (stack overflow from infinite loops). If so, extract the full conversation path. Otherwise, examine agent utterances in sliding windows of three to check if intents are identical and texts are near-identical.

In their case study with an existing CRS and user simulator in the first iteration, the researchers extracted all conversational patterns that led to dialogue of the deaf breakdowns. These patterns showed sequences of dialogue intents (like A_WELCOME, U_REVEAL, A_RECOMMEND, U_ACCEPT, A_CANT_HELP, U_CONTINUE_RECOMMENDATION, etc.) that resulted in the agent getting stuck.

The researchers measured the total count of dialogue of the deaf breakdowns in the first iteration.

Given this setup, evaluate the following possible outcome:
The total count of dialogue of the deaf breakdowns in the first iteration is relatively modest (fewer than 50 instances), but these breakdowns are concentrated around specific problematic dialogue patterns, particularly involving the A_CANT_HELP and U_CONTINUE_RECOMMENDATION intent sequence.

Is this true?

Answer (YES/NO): YES